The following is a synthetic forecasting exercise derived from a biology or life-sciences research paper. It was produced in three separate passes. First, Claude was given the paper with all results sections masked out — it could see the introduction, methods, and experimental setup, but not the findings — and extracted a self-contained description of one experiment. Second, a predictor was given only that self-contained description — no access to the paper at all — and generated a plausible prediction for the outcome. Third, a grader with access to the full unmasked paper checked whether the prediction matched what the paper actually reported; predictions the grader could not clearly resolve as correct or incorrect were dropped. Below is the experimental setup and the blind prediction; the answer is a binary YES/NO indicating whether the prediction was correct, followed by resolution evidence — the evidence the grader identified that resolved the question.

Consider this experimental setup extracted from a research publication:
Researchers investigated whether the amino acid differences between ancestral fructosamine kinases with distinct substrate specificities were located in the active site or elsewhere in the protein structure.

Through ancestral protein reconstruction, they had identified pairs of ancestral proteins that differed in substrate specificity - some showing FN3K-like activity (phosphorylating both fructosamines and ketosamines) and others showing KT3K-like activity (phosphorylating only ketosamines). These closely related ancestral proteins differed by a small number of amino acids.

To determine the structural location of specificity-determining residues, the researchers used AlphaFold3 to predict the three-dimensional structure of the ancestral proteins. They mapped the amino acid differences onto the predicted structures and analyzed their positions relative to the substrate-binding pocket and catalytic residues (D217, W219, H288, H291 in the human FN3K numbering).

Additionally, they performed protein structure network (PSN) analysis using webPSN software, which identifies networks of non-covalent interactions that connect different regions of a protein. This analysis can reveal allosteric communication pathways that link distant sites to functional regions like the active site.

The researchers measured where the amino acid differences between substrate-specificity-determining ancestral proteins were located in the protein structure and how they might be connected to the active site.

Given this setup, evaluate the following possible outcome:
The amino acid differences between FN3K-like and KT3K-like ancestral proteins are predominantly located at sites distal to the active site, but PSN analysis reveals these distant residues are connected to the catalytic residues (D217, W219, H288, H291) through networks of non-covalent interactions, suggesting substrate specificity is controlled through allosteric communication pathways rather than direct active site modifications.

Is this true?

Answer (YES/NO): YES